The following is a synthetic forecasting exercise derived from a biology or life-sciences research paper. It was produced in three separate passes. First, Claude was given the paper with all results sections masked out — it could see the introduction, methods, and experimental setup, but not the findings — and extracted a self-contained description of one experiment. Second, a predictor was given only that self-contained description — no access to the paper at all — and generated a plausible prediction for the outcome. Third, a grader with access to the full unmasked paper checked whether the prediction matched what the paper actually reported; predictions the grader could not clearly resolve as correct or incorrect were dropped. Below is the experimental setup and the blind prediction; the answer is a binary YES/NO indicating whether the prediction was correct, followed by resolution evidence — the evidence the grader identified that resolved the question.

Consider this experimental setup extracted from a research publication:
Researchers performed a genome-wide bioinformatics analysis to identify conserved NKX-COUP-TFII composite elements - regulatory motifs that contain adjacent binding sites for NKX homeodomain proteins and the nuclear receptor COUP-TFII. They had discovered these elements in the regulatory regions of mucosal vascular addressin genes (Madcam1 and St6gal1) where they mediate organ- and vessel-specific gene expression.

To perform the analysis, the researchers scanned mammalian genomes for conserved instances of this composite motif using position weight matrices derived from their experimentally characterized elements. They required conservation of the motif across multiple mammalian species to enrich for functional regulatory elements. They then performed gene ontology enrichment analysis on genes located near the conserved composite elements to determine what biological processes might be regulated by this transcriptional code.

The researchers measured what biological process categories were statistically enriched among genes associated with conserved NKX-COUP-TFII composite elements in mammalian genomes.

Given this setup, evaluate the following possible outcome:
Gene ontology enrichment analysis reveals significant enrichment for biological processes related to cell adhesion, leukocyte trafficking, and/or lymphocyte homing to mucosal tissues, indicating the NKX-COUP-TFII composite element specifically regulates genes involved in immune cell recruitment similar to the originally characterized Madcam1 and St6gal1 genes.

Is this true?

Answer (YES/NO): NO